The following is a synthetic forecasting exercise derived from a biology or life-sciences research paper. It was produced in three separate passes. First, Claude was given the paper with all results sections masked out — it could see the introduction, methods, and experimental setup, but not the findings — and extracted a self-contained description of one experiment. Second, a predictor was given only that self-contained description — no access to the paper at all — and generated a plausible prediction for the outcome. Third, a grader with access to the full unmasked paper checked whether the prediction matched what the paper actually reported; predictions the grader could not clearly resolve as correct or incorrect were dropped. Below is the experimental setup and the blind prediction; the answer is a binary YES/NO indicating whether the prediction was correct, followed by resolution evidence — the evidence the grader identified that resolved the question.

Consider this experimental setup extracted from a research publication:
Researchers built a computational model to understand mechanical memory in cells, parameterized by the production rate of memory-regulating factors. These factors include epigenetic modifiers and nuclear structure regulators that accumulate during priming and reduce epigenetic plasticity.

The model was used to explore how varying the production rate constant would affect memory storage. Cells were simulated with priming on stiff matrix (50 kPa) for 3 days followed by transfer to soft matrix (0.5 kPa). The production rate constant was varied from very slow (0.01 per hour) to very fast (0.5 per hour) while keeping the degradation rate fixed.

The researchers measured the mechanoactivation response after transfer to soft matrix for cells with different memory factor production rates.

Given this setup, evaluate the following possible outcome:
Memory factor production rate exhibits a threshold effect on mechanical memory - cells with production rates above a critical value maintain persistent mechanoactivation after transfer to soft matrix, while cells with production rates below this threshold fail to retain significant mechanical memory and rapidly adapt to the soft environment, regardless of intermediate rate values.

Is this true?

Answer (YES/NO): NO